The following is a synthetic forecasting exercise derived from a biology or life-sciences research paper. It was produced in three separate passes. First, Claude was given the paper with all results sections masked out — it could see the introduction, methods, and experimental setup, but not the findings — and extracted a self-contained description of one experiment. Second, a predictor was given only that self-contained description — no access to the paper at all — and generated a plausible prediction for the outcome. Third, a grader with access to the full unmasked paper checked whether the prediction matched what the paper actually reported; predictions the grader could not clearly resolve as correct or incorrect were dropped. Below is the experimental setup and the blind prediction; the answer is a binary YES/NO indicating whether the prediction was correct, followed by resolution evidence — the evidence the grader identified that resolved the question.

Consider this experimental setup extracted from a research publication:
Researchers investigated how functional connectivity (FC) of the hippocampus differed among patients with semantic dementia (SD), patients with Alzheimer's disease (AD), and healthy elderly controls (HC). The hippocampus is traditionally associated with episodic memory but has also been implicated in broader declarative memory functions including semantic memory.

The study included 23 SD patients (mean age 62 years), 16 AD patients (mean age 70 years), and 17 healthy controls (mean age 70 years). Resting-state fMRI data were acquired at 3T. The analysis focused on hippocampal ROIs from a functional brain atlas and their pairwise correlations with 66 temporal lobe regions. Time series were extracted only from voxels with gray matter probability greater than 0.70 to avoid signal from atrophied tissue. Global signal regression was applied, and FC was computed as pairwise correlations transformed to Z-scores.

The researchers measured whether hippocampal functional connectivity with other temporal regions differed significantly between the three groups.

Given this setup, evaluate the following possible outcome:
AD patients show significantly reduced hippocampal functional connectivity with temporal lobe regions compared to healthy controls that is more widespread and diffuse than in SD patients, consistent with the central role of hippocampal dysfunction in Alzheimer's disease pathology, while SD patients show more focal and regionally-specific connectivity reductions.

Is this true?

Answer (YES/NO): NO